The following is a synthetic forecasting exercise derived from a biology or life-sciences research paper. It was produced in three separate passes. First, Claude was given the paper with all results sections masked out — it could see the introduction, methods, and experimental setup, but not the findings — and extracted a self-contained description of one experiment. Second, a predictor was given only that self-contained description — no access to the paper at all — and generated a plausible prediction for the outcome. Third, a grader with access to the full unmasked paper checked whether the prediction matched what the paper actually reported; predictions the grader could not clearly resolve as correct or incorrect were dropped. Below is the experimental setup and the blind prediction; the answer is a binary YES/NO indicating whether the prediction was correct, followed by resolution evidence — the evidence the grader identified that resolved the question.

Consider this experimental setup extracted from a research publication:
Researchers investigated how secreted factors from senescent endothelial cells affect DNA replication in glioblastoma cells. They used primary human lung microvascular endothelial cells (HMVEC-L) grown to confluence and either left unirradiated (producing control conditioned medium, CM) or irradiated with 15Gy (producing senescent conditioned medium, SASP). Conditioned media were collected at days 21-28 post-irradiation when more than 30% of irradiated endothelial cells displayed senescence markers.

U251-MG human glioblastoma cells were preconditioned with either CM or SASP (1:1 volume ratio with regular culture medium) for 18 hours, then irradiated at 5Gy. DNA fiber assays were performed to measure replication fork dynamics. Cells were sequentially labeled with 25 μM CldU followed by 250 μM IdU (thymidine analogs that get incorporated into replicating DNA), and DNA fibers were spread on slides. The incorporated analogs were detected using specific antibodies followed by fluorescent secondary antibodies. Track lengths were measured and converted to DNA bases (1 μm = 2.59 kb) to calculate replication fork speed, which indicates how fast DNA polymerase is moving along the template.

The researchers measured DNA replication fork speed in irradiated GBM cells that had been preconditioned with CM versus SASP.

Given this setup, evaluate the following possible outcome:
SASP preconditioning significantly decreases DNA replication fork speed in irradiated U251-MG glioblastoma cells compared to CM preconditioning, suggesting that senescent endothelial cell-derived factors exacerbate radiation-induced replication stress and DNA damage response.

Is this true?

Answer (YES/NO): NO